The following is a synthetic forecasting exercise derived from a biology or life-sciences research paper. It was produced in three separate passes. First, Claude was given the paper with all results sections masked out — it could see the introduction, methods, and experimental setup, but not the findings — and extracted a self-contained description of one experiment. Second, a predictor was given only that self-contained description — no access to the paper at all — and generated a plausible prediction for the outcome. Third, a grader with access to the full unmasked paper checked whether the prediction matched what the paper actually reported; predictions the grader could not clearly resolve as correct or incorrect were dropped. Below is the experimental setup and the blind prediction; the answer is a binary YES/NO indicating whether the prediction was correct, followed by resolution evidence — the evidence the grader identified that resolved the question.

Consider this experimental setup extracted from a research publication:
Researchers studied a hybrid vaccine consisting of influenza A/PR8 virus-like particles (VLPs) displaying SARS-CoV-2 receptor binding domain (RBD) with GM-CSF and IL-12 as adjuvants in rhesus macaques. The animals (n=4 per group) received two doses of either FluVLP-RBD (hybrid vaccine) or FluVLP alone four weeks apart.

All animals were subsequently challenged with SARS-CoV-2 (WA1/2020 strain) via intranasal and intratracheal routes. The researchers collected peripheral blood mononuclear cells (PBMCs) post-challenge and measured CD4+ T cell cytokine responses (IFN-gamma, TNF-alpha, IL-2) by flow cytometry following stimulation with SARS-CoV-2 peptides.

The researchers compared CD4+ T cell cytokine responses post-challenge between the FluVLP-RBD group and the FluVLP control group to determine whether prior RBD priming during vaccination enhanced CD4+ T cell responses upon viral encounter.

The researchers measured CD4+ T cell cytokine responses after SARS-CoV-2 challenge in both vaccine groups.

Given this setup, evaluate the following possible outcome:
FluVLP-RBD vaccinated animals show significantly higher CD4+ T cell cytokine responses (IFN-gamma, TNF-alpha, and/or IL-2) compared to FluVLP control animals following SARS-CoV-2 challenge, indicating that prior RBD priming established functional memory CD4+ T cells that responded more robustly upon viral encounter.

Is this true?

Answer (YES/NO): NO